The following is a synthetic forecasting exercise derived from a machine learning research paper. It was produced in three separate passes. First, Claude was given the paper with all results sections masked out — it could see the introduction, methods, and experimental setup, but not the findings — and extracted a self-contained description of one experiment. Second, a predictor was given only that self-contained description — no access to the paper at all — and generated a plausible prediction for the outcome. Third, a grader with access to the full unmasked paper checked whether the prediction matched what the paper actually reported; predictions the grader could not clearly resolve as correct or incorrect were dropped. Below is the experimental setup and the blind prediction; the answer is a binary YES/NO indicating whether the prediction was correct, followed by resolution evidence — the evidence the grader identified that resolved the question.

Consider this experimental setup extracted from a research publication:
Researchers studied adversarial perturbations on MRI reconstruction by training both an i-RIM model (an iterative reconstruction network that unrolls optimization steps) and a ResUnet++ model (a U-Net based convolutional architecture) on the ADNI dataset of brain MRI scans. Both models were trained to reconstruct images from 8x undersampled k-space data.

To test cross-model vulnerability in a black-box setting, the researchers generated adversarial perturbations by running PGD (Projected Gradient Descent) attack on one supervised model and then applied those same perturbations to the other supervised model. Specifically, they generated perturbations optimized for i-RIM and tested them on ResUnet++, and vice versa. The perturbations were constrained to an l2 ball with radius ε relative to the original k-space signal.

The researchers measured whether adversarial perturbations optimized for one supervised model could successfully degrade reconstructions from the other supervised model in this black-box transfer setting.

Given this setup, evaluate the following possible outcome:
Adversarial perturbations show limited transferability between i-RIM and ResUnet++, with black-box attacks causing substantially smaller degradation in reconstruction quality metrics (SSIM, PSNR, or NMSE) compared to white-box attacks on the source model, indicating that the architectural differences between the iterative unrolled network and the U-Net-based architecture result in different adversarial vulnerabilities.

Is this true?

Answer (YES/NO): NO